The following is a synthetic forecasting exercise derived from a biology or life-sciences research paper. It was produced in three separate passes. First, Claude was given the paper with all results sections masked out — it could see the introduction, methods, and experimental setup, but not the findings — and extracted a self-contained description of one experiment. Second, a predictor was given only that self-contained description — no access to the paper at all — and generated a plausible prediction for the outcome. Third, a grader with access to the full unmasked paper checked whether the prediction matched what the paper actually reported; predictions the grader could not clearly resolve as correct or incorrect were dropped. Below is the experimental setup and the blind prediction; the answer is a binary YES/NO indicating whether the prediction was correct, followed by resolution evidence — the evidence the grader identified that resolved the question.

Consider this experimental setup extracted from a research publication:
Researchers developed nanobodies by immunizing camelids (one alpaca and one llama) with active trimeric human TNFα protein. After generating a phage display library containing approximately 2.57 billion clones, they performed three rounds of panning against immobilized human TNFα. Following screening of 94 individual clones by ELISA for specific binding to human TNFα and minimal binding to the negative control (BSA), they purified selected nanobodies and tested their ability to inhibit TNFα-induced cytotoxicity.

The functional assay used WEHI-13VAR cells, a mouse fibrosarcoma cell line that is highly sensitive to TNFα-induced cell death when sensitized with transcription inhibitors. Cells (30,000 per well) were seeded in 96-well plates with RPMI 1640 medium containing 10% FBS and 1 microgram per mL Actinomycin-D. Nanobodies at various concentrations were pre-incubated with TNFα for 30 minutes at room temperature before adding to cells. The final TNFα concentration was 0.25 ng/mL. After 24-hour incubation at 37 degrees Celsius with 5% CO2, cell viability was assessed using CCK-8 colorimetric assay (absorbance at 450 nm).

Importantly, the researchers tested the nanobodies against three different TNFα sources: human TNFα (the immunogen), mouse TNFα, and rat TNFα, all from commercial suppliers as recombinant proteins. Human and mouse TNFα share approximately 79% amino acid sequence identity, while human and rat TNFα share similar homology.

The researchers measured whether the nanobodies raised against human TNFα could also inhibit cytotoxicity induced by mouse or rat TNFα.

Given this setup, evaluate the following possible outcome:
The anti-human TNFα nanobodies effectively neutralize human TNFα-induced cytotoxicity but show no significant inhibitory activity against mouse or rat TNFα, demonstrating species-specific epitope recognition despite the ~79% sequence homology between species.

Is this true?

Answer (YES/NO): YES